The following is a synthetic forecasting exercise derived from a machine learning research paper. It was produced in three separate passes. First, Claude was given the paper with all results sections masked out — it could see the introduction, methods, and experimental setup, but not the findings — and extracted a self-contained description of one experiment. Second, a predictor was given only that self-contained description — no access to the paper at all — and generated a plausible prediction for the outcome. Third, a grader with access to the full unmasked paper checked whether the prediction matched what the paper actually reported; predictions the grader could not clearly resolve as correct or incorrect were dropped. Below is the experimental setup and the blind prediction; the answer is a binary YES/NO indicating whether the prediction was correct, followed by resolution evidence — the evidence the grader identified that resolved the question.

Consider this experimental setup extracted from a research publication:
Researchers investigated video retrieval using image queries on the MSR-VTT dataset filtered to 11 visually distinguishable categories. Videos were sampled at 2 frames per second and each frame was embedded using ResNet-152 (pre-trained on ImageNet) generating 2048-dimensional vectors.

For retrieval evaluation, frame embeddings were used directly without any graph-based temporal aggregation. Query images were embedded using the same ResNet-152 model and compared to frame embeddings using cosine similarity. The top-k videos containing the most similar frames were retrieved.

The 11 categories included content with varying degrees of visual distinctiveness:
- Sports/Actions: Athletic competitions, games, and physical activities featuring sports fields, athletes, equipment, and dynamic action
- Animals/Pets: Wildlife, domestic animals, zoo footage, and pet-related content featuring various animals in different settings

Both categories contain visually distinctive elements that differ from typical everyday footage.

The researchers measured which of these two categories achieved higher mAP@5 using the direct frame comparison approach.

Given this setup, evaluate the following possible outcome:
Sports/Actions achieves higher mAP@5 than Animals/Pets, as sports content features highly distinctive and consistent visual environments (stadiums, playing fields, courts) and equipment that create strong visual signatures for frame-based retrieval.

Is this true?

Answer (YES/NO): YES